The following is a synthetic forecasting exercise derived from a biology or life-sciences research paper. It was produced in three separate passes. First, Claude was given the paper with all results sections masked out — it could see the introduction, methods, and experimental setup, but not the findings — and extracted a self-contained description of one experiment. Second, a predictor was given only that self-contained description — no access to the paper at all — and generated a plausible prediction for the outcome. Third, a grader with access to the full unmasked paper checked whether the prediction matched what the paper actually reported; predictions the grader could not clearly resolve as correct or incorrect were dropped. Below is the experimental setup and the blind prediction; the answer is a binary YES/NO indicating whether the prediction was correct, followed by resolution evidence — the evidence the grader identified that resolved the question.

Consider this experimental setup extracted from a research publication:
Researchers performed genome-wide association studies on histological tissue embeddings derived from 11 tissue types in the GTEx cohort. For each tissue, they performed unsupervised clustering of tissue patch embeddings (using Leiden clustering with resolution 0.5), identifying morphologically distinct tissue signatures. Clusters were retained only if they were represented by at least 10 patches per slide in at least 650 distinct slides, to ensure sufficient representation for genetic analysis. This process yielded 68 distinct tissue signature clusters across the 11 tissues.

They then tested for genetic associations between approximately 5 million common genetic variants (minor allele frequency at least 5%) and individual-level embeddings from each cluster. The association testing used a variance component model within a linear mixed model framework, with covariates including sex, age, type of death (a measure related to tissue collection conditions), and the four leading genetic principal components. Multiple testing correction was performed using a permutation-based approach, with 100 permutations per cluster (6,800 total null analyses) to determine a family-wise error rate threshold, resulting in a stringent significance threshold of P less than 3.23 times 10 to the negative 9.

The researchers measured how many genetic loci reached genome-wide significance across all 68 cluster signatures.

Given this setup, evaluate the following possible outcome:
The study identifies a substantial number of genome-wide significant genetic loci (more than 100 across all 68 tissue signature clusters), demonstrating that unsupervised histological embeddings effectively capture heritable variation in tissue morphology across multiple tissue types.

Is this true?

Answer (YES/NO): NO